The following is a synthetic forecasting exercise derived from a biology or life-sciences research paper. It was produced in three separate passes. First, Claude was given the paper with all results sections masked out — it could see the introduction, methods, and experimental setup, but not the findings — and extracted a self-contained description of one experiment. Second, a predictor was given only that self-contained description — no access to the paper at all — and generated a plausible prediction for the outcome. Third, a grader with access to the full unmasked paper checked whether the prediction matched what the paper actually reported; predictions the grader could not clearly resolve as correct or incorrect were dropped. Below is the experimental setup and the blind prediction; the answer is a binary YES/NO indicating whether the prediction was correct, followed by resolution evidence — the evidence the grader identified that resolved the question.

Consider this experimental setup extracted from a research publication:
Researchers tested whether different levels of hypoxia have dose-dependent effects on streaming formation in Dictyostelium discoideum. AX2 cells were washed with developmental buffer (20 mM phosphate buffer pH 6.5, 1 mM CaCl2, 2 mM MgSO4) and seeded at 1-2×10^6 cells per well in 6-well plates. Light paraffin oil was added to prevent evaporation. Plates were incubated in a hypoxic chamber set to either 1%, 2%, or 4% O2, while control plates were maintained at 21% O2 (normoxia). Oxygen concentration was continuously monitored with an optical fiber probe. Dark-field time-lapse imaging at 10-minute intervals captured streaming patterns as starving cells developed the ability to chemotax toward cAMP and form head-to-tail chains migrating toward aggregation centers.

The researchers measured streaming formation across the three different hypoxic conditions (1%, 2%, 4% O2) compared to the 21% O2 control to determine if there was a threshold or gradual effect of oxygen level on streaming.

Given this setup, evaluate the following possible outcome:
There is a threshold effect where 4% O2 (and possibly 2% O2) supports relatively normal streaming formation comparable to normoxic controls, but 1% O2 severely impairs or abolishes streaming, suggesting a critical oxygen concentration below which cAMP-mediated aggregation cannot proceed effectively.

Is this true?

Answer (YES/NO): NO